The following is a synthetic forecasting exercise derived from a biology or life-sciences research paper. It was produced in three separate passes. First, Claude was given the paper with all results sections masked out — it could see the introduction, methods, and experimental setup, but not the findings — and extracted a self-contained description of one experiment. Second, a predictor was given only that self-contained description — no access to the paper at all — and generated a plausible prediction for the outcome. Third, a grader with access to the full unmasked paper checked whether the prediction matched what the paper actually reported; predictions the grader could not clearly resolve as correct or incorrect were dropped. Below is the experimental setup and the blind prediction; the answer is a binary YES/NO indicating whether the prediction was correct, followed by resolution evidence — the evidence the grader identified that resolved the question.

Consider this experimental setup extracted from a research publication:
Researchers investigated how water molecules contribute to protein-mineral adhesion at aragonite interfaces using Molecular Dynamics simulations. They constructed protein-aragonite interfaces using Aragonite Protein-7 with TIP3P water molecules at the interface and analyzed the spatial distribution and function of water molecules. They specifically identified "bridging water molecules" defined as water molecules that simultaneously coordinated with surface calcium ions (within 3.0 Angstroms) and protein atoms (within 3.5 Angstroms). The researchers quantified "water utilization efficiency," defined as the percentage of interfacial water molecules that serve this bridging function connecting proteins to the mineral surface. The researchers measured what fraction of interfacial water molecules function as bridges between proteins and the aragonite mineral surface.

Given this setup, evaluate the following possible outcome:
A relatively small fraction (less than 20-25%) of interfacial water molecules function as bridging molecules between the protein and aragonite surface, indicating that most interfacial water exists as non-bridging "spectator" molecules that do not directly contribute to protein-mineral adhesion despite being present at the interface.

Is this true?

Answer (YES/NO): YES